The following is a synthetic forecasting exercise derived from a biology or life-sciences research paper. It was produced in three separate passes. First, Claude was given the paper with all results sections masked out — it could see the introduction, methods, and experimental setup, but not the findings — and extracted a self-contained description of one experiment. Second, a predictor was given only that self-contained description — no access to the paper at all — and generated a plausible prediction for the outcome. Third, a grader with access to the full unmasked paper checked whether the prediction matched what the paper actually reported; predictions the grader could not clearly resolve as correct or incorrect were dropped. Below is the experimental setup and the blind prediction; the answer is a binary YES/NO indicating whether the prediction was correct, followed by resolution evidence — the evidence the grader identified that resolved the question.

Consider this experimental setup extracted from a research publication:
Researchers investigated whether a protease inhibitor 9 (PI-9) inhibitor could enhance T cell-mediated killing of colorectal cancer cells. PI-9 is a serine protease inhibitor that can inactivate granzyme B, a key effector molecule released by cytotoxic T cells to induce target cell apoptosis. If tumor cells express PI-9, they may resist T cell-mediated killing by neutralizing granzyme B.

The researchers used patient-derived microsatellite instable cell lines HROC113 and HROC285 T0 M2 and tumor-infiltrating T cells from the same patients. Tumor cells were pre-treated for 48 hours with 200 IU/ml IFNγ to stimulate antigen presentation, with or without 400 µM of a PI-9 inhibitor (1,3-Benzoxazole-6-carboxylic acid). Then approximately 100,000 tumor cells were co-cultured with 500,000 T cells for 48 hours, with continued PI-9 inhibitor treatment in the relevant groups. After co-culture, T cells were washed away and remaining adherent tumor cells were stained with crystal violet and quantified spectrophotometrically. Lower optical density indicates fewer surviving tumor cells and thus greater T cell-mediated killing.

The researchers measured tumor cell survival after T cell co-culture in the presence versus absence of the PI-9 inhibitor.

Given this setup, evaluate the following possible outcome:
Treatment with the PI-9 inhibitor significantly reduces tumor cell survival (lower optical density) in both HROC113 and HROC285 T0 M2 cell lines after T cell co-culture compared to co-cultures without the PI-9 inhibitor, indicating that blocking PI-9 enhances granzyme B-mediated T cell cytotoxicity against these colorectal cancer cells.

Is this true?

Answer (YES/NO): NO